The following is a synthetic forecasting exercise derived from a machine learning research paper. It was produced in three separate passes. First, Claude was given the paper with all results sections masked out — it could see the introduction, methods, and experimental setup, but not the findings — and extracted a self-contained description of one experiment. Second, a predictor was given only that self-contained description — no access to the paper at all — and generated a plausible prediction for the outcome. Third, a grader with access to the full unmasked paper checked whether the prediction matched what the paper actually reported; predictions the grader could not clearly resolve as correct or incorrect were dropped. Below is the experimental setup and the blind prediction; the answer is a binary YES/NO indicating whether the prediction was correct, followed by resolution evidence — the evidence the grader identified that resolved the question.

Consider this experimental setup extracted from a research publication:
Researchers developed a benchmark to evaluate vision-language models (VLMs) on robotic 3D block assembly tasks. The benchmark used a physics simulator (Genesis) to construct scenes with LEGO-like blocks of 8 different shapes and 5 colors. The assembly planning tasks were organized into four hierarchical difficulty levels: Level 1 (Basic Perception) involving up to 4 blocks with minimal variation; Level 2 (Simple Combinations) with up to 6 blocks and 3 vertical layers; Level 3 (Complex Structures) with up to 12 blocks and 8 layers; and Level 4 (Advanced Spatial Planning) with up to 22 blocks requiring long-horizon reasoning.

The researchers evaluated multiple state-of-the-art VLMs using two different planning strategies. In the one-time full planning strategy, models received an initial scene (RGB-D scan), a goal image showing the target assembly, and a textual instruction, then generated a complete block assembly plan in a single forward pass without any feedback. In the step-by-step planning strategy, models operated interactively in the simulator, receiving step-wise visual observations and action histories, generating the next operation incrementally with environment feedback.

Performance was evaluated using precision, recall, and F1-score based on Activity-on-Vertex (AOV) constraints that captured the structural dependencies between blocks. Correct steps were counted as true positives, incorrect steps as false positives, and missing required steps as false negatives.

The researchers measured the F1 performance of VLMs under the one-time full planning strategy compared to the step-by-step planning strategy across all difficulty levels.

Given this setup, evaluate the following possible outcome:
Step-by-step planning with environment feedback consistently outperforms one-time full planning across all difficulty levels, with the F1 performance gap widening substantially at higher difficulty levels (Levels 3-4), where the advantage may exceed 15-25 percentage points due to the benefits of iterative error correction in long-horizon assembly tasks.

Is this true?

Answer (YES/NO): NO